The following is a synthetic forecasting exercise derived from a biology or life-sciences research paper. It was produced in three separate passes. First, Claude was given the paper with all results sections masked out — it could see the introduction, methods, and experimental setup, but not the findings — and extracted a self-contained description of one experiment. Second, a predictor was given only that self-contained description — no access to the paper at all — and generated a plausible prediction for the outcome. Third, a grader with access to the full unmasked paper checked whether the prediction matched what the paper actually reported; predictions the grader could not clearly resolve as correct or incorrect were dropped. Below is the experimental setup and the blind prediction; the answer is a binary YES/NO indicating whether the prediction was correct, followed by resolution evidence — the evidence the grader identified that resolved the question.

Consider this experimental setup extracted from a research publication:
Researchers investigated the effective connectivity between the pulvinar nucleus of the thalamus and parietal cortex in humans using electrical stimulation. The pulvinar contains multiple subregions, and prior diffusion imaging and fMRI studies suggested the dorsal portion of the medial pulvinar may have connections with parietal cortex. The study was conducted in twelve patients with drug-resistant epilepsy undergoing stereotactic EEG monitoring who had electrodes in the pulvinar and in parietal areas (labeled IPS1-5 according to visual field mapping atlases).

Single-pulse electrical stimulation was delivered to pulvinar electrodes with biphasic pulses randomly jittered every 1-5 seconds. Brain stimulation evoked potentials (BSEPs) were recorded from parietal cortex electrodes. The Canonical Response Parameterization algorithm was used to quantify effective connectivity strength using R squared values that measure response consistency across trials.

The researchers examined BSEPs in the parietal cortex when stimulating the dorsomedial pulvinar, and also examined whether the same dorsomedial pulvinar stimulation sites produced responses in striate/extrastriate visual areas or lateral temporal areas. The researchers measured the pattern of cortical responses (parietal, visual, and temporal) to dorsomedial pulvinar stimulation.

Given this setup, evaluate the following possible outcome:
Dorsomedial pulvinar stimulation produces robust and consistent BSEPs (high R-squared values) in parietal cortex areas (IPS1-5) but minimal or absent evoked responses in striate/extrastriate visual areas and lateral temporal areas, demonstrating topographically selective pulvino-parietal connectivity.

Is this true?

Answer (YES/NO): YES